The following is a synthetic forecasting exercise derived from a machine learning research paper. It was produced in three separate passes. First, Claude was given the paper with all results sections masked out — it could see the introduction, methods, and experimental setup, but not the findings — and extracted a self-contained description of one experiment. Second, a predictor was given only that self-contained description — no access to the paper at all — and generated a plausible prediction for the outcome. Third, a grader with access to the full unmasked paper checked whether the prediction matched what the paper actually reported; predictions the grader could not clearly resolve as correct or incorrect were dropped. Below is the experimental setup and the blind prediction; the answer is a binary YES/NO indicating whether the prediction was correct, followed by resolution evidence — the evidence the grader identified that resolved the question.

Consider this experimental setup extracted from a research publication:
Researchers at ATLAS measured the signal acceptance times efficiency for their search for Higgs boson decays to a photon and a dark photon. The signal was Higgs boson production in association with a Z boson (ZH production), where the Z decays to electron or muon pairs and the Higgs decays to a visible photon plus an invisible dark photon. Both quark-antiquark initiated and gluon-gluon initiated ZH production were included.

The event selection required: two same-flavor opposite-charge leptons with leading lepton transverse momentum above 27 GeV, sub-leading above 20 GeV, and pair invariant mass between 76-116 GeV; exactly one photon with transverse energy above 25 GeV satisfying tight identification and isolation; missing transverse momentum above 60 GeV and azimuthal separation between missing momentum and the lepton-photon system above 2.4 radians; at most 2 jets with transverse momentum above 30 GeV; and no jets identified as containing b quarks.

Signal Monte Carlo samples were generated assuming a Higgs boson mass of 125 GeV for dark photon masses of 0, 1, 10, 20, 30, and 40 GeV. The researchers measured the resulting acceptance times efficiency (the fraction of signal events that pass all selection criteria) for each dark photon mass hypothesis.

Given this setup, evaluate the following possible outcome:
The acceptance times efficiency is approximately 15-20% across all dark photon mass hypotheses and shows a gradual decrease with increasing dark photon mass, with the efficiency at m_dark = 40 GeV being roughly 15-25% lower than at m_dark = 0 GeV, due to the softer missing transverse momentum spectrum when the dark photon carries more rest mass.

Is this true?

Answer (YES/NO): NO